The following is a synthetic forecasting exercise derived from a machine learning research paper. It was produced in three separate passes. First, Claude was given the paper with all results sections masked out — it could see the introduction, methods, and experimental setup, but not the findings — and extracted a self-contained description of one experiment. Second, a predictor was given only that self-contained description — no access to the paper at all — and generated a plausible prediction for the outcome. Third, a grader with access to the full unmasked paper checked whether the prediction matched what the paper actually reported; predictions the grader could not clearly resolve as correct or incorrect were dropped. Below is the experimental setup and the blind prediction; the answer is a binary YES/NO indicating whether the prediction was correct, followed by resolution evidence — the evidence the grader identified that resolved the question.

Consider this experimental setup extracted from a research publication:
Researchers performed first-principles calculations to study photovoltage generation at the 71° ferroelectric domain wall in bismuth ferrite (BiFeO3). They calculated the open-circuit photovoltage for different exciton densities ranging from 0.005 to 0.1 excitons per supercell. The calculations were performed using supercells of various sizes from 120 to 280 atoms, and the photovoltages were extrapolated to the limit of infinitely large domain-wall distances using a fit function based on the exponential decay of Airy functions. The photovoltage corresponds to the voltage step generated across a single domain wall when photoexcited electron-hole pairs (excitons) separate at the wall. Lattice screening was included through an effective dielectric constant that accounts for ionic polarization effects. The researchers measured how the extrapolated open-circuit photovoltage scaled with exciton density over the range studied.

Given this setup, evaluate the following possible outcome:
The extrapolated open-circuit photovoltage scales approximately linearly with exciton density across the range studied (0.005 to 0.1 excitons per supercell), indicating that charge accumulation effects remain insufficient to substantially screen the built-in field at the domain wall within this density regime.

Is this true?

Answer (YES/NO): NO